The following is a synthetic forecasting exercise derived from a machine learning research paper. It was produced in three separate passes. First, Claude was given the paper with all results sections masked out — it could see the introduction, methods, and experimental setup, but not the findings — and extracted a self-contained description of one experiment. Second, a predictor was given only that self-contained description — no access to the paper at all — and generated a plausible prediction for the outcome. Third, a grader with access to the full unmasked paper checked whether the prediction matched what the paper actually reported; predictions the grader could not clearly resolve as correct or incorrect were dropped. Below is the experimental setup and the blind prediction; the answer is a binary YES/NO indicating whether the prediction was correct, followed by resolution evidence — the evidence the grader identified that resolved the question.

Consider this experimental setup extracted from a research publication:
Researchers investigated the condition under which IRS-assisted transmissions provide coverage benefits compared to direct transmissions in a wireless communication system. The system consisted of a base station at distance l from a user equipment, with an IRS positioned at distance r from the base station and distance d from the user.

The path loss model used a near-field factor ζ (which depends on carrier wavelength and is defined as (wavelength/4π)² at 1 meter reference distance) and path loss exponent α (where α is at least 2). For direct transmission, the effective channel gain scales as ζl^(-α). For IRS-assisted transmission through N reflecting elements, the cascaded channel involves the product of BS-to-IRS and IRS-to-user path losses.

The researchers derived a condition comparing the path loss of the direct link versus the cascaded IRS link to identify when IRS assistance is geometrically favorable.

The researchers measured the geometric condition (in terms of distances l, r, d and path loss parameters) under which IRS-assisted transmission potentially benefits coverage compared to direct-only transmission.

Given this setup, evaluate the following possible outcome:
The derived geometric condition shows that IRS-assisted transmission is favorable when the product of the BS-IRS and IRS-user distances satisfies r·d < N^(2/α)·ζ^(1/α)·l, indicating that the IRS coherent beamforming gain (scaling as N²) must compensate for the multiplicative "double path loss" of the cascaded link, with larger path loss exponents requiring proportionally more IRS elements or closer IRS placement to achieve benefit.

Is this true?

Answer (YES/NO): NO